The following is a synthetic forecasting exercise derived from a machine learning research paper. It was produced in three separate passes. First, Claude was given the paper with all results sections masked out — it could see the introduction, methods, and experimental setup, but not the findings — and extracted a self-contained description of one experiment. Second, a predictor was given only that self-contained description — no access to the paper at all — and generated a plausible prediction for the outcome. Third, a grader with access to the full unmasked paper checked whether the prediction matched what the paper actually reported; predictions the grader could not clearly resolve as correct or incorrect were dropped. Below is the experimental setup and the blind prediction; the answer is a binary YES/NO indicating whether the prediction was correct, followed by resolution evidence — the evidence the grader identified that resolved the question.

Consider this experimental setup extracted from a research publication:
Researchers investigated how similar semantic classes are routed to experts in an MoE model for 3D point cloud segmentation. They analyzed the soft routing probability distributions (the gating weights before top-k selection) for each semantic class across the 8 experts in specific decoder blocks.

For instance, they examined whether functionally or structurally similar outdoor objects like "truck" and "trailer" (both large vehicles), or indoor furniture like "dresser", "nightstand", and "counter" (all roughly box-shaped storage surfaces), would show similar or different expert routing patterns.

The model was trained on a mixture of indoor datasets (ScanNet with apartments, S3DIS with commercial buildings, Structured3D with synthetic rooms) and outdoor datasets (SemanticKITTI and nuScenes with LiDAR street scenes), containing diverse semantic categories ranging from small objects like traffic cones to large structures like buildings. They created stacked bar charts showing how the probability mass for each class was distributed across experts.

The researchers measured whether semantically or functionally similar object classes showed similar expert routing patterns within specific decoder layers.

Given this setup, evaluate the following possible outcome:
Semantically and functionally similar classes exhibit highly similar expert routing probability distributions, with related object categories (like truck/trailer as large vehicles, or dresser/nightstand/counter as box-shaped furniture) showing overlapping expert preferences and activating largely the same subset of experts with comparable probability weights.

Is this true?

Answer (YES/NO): YES